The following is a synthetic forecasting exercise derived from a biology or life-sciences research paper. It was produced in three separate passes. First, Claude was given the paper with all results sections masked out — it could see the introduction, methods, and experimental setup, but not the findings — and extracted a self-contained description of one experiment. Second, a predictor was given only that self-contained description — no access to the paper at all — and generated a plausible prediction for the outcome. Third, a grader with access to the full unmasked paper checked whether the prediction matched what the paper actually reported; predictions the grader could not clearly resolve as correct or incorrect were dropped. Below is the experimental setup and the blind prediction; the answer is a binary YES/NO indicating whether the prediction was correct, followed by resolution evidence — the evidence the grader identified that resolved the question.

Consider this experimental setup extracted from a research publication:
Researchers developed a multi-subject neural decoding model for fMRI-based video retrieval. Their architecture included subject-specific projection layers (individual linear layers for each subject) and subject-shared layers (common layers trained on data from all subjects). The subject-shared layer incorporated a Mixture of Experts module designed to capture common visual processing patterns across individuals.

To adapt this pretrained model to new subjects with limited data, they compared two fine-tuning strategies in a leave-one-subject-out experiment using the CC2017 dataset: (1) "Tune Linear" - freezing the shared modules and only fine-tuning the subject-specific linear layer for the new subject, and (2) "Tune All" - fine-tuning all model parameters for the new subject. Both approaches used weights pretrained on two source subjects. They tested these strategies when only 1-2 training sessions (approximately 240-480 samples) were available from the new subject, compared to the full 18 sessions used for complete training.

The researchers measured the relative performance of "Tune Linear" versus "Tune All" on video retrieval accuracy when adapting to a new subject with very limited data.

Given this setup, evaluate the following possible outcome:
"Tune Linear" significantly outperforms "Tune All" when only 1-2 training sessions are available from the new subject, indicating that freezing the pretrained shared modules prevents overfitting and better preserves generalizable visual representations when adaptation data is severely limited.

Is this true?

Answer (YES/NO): NO